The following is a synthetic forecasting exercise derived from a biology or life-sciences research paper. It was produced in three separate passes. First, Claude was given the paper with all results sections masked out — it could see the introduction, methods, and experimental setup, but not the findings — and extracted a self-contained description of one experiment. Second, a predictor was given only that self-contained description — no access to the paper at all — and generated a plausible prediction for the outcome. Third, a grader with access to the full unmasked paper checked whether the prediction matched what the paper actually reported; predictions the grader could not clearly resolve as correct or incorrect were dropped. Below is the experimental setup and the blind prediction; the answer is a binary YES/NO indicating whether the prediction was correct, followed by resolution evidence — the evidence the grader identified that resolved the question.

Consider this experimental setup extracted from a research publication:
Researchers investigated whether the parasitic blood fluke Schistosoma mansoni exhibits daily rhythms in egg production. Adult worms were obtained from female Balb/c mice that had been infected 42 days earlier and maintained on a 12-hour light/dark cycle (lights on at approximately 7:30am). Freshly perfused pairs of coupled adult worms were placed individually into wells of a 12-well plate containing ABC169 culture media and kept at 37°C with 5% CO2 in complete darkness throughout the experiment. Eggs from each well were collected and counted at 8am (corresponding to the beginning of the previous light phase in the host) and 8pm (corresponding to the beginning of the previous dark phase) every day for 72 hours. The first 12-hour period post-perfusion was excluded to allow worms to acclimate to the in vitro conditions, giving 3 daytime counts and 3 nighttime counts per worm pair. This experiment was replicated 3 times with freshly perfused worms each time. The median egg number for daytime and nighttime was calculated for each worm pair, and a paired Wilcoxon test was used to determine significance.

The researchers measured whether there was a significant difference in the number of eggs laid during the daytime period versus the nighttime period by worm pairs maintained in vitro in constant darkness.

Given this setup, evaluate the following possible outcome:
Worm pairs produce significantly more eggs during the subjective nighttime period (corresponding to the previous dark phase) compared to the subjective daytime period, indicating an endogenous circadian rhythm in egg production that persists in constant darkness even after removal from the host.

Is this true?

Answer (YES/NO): YES